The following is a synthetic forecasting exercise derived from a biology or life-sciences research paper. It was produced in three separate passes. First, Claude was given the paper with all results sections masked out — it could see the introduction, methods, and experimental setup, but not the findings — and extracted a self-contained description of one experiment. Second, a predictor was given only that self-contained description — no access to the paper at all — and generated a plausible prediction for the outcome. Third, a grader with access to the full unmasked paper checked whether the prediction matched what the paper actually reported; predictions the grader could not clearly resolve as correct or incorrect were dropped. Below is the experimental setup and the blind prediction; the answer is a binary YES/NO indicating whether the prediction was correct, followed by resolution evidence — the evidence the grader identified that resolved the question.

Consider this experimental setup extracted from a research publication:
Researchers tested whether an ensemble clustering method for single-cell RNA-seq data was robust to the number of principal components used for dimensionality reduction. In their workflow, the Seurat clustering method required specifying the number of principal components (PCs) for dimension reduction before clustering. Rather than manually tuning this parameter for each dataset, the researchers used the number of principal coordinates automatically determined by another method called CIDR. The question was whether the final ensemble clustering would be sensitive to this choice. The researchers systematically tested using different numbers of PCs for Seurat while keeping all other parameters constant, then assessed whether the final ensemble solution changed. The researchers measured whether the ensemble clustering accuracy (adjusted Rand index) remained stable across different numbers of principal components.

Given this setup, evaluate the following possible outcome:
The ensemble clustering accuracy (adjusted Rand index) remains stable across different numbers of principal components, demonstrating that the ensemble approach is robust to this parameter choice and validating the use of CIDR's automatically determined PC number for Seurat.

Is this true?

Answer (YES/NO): YES